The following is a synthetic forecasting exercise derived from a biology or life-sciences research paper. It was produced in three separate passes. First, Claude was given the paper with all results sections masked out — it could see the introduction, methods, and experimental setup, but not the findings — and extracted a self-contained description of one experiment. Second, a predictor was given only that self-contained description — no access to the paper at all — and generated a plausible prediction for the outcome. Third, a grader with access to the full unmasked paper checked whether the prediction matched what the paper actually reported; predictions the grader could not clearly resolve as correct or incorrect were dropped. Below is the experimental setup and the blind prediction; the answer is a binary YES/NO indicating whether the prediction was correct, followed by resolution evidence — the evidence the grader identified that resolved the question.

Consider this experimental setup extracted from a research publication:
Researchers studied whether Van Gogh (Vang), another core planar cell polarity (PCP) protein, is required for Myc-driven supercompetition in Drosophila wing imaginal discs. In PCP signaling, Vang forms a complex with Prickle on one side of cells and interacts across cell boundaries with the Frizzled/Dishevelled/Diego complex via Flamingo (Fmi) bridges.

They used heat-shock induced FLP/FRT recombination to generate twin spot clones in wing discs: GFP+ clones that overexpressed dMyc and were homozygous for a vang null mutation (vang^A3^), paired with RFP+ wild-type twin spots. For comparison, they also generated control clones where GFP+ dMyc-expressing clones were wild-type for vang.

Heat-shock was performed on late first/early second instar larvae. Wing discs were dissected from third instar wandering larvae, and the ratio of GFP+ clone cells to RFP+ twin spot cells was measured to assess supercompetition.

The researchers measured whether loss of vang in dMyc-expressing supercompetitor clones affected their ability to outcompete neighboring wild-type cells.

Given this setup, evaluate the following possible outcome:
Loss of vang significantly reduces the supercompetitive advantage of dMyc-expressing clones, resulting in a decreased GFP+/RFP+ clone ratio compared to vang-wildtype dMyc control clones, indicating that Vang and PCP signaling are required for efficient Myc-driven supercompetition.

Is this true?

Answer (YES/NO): NO